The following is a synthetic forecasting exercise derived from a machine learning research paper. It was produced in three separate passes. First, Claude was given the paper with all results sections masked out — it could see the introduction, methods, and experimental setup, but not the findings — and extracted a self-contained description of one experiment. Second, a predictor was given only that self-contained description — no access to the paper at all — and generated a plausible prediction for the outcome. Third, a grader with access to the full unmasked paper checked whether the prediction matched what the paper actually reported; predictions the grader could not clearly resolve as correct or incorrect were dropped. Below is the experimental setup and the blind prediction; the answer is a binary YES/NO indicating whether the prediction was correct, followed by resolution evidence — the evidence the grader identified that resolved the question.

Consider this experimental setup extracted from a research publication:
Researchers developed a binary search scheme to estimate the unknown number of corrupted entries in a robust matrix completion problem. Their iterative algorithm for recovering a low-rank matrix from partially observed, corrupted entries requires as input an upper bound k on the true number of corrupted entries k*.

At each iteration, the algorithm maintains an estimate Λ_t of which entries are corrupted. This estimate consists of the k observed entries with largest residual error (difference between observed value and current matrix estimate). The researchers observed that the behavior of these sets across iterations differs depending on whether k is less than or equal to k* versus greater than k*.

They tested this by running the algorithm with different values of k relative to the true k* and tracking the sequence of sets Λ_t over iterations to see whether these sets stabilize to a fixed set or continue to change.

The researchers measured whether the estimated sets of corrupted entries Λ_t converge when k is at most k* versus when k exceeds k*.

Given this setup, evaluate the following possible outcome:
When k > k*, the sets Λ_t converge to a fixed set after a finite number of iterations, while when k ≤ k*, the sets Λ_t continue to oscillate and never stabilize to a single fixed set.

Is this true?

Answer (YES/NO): NO